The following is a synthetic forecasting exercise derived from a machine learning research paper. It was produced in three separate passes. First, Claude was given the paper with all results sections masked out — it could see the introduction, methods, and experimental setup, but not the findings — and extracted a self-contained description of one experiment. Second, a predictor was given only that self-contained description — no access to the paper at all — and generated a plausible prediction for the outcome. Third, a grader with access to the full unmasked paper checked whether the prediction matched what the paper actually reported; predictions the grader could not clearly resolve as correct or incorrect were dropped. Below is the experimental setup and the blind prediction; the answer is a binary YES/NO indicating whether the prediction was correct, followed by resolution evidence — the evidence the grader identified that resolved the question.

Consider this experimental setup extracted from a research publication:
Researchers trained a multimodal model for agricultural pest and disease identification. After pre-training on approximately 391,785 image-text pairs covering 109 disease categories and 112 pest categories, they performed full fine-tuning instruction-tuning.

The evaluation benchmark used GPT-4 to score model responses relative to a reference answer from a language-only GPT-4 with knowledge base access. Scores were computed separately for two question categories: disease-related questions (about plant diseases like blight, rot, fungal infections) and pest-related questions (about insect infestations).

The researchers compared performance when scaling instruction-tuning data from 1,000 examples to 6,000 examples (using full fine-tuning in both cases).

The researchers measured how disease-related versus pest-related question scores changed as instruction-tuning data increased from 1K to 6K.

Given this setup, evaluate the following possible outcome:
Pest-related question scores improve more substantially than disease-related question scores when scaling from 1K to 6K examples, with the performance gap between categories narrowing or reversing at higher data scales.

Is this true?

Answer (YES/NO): YES